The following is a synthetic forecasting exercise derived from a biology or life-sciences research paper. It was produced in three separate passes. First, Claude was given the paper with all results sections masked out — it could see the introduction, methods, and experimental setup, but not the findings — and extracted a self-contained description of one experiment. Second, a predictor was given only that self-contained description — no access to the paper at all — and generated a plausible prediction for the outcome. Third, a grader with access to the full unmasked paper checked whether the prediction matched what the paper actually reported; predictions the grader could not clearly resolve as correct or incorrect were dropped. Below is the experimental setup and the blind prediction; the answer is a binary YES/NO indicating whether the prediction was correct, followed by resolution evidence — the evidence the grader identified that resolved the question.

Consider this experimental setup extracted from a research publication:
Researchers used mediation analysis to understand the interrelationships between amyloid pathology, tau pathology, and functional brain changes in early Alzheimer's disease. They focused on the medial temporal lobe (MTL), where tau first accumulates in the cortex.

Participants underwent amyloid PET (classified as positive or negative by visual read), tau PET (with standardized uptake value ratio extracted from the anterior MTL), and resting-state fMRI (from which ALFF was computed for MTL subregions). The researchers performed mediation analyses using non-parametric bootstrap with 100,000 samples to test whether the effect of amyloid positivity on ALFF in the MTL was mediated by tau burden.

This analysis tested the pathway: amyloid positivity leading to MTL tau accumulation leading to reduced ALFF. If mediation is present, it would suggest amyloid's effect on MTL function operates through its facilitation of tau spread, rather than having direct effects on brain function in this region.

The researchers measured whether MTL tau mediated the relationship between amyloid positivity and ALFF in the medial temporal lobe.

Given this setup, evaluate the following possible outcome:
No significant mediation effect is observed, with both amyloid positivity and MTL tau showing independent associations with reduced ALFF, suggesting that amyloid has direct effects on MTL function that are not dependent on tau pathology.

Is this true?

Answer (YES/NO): NO